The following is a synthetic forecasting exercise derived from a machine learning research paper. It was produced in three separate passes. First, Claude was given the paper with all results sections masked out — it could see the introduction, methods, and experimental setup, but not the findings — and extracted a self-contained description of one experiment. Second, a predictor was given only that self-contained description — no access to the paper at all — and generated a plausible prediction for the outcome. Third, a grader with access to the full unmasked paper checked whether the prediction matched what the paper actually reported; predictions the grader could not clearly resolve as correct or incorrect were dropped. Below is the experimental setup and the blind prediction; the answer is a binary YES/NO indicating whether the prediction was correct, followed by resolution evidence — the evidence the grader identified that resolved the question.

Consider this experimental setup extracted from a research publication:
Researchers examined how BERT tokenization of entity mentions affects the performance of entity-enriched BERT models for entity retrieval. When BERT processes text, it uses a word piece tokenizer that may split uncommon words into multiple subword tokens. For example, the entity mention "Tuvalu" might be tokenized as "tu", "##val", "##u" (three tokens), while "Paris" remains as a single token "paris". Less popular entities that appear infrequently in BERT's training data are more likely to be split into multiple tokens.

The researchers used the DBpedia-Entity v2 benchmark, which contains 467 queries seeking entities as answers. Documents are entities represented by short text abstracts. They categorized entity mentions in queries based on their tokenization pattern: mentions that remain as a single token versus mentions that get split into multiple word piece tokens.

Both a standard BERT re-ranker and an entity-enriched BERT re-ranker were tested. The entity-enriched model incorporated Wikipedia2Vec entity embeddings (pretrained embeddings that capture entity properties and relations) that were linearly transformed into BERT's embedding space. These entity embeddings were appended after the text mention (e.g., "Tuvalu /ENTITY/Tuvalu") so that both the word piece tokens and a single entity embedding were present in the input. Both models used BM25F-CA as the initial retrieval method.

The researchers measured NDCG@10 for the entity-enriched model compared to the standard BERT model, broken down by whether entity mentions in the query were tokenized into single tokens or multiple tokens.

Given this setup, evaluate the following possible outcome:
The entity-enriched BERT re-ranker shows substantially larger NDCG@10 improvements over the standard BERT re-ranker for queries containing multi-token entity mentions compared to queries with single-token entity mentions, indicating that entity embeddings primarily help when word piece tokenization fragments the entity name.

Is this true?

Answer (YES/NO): YES